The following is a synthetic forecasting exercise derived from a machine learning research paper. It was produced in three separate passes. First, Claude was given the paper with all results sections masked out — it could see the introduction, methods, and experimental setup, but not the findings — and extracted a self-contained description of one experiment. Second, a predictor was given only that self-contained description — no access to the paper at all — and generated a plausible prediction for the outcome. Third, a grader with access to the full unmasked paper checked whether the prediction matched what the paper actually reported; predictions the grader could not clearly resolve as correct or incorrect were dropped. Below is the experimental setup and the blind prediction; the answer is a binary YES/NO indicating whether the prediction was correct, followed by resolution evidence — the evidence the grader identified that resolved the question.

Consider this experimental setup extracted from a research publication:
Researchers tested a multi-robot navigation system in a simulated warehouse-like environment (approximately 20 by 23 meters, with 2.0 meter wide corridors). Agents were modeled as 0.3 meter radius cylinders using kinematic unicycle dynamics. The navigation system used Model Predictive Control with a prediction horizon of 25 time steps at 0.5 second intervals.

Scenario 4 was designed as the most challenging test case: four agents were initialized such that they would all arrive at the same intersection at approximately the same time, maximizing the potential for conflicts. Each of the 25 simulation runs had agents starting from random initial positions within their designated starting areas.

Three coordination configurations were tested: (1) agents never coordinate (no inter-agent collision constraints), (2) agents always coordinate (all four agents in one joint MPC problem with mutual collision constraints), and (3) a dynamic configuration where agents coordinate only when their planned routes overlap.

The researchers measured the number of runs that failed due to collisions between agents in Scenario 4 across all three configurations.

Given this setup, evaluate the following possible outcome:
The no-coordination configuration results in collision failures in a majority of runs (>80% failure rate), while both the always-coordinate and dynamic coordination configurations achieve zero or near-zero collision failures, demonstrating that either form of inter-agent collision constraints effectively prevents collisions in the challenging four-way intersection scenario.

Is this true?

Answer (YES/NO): NO